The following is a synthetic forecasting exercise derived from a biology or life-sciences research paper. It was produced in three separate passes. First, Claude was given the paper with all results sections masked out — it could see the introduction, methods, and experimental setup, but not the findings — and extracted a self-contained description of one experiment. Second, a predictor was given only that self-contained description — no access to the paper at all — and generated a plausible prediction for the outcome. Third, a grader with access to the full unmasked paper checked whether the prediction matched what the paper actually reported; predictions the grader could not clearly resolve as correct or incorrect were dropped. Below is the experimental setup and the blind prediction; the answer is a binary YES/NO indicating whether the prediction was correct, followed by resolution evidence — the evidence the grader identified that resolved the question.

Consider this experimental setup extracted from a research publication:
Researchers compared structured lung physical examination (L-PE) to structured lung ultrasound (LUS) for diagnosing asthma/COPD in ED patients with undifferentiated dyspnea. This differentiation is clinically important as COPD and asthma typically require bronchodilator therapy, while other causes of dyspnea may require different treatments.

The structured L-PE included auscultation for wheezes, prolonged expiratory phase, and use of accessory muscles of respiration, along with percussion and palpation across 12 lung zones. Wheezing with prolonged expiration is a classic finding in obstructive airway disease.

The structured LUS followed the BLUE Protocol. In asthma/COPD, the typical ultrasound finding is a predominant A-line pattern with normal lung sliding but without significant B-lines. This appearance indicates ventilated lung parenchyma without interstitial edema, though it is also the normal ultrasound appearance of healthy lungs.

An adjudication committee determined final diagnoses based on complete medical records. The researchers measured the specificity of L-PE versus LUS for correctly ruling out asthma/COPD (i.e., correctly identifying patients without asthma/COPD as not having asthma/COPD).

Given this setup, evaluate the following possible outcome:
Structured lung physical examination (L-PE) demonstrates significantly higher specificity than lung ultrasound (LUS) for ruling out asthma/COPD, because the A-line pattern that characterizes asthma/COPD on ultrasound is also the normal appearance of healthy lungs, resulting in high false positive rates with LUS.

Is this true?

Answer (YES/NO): NO